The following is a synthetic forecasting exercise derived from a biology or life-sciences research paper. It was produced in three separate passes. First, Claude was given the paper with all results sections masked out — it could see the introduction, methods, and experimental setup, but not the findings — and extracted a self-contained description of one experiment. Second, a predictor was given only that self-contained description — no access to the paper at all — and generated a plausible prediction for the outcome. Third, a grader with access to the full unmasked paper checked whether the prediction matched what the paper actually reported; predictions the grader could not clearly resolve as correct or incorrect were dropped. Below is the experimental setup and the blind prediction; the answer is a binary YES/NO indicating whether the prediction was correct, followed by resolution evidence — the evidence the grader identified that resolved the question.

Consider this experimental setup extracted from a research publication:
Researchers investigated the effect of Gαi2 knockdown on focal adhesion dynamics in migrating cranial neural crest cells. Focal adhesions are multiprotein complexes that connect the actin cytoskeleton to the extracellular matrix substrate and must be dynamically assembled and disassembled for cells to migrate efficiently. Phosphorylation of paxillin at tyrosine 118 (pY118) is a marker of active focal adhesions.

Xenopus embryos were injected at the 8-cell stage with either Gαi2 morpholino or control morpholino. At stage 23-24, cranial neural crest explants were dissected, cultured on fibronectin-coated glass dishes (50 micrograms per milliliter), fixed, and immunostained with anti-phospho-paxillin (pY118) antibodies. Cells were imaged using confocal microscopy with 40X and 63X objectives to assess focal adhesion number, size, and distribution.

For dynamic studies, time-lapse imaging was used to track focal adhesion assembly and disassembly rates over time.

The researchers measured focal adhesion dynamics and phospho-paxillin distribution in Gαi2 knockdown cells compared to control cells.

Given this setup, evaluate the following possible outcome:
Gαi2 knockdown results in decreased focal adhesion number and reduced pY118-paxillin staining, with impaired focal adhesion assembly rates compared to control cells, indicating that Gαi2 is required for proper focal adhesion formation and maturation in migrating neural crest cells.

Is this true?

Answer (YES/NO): NO